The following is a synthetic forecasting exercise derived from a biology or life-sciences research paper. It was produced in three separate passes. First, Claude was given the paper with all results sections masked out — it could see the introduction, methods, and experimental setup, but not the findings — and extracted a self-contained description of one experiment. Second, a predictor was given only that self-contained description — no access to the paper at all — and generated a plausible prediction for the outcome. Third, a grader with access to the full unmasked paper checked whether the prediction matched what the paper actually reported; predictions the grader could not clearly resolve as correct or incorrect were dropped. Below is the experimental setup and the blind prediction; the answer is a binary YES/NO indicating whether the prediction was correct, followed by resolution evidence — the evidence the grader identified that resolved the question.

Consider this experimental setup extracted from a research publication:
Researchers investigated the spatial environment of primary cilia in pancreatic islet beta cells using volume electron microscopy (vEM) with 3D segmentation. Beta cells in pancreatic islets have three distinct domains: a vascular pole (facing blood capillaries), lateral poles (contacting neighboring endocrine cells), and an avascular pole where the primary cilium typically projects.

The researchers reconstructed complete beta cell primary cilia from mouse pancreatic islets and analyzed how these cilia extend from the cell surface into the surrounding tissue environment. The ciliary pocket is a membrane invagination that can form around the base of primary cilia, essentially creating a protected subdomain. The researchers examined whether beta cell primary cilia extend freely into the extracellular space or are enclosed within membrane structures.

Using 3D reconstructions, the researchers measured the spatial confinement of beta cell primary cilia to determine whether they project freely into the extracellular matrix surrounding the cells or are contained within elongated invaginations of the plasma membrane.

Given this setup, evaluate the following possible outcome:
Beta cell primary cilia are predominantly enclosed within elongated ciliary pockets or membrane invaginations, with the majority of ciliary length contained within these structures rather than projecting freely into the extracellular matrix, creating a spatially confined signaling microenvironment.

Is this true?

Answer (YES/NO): NO